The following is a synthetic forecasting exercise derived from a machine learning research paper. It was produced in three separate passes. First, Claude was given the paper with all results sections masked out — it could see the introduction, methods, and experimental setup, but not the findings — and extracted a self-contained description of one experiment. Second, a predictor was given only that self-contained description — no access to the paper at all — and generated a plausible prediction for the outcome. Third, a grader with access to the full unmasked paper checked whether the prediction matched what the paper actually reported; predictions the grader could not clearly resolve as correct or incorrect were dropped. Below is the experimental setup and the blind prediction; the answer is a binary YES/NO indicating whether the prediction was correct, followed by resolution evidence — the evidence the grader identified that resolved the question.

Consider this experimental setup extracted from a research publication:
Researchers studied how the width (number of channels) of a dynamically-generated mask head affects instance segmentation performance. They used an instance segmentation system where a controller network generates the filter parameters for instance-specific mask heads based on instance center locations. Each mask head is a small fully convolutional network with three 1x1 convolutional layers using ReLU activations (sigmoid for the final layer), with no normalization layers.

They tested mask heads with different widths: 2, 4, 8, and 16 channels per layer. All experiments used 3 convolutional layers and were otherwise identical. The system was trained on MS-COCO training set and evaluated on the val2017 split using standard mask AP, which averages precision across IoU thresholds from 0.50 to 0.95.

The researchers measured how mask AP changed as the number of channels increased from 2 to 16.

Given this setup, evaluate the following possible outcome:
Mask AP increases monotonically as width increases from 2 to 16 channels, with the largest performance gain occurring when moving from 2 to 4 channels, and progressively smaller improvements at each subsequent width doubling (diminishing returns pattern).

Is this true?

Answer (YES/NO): YES